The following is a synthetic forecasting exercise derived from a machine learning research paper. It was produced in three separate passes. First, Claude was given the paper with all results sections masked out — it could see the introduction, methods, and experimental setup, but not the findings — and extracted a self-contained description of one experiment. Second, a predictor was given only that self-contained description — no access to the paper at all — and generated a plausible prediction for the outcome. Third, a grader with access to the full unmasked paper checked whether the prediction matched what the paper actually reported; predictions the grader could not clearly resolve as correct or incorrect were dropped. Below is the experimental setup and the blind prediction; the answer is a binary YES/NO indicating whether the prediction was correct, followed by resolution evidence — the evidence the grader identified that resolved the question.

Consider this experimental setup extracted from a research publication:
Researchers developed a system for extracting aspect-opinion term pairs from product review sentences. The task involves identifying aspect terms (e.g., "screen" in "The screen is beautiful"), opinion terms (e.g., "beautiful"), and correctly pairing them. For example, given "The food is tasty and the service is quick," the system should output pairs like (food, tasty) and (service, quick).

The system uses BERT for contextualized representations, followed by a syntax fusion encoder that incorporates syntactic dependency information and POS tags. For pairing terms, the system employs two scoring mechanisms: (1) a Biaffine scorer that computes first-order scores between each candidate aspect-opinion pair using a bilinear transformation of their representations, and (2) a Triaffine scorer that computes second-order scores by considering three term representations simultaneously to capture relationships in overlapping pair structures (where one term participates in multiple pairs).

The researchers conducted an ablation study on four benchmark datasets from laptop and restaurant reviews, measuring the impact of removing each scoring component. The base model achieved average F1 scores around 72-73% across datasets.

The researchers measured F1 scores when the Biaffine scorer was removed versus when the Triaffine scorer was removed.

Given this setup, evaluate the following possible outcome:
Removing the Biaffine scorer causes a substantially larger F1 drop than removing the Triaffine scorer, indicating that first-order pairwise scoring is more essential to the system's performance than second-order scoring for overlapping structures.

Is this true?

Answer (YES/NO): YES